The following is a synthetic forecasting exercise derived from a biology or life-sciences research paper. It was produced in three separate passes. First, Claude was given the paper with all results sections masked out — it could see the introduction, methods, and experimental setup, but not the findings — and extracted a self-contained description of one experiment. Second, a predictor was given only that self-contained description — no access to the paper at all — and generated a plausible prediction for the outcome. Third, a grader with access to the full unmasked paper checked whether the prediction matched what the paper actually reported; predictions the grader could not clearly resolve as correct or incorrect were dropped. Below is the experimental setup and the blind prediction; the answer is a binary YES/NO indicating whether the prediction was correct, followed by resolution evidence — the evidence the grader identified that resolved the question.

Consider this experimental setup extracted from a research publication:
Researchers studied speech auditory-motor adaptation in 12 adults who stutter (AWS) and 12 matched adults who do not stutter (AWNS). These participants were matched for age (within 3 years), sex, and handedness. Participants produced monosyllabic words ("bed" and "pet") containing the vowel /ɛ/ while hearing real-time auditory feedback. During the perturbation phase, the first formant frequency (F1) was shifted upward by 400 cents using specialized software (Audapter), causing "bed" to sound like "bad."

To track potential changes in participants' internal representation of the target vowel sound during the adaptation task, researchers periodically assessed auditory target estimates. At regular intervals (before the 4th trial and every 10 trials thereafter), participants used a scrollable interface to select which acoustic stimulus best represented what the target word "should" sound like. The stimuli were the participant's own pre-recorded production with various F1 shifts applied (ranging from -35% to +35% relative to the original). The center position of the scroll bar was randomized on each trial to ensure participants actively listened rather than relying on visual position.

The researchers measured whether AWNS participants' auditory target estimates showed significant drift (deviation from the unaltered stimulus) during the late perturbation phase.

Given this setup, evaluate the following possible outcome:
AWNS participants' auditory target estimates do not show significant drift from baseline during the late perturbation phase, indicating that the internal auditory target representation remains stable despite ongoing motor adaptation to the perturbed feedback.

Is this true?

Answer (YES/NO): YES